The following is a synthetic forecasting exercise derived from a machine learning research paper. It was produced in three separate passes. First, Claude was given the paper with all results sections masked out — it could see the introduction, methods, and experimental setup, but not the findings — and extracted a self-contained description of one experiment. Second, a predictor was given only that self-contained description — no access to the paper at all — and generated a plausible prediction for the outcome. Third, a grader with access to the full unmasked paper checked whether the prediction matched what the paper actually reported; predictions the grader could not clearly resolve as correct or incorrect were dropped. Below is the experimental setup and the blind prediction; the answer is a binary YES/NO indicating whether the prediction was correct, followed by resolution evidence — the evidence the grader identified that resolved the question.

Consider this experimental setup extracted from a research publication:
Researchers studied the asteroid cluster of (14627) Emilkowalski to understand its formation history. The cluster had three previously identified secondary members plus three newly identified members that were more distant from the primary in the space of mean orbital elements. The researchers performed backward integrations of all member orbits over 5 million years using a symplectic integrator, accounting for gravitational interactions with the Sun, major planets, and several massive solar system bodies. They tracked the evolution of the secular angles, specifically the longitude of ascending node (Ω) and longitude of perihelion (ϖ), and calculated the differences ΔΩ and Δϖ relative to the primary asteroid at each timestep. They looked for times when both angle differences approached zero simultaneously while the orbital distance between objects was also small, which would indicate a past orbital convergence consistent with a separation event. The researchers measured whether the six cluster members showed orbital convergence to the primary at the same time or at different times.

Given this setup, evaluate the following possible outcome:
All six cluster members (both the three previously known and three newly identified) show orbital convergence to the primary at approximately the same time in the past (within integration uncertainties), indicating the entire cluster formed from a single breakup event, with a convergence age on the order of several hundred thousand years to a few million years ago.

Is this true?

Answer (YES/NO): NO